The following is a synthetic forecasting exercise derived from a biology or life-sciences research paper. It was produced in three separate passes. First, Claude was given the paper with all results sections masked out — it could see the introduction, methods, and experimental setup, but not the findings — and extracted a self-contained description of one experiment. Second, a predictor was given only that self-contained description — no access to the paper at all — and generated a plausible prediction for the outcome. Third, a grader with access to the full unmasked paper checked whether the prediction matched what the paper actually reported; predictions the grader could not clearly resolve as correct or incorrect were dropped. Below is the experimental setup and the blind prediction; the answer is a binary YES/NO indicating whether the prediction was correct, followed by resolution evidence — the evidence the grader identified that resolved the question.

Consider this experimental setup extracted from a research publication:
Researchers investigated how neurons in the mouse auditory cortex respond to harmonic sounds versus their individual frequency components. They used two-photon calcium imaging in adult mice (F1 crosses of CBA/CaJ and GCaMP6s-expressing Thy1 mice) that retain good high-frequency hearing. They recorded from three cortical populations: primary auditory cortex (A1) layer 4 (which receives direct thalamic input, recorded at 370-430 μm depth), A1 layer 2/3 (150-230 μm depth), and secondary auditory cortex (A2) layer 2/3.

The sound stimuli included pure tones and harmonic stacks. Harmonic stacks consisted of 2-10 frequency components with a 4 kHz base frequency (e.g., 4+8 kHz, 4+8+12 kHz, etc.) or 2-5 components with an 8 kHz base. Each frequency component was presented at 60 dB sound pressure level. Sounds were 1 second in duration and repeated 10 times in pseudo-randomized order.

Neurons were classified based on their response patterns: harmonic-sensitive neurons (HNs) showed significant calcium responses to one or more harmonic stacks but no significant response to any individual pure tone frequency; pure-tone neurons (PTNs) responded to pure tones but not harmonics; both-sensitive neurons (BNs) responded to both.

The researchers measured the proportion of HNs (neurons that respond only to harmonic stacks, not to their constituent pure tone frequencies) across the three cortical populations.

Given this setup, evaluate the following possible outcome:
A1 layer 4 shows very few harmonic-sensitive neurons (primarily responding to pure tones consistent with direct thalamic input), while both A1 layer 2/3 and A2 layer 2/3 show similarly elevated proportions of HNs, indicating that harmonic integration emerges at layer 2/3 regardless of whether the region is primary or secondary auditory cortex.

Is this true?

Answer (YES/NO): NO